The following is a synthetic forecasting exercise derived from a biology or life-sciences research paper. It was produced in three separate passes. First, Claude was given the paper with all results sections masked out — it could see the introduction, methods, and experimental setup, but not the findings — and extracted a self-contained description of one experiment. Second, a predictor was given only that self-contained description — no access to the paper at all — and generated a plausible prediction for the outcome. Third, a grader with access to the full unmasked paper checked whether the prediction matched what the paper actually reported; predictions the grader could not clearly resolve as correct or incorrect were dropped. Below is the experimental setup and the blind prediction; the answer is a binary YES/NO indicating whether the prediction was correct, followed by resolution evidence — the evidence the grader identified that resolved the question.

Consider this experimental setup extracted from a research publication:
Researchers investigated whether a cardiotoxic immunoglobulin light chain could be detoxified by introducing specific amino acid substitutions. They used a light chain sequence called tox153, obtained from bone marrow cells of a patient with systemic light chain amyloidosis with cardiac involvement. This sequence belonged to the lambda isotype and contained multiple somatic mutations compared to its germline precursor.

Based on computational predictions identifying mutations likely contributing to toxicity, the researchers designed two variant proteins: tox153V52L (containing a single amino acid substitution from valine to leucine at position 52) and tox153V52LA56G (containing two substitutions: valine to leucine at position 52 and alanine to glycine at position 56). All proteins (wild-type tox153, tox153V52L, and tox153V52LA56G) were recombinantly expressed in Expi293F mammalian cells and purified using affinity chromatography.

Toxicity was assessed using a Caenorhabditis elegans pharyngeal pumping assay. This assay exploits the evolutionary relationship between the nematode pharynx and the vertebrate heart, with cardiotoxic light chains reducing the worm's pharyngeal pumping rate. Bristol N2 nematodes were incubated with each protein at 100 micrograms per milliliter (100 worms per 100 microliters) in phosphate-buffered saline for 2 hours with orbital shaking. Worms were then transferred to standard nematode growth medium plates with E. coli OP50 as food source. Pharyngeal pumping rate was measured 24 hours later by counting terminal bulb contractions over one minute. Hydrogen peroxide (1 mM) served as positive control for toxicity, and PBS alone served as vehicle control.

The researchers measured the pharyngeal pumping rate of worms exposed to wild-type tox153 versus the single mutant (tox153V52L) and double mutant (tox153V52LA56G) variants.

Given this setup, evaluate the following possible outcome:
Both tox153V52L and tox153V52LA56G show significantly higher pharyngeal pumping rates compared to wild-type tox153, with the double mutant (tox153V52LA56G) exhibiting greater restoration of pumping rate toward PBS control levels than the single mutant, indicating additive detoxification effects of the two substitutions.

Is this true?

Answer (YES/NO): YES